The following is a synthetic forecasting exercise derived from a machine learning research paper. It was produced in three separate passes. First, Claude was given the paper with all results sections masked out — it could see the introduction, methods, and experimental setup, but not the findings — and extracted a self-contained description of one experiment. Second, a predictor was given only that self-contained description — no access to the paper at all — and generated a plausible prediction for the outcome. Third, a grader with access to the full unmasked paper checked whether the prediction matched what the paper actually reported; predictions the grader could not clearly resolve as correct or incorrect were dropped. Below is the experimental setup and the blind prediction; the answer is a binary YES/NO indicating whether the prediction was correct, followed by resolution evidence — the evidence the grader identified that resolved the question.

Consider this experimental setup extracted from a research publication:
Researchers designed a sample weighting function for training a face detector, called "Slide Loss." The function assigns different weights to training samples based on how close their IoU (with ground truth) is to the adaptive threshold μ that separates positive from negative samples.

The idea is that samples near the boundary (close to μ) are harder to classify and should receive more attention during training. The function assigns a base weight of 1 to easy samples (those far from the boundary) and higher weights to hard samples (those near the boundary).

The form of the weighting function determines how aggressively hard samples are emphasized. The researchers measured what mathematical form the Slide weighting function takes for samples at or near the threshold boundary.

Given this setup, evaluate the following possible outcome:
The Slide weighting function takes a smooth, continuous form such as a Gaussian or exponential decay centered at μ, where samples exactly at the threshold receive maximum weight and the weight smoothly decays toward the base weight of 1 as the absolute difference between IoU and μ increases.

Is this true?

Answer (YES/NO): NO